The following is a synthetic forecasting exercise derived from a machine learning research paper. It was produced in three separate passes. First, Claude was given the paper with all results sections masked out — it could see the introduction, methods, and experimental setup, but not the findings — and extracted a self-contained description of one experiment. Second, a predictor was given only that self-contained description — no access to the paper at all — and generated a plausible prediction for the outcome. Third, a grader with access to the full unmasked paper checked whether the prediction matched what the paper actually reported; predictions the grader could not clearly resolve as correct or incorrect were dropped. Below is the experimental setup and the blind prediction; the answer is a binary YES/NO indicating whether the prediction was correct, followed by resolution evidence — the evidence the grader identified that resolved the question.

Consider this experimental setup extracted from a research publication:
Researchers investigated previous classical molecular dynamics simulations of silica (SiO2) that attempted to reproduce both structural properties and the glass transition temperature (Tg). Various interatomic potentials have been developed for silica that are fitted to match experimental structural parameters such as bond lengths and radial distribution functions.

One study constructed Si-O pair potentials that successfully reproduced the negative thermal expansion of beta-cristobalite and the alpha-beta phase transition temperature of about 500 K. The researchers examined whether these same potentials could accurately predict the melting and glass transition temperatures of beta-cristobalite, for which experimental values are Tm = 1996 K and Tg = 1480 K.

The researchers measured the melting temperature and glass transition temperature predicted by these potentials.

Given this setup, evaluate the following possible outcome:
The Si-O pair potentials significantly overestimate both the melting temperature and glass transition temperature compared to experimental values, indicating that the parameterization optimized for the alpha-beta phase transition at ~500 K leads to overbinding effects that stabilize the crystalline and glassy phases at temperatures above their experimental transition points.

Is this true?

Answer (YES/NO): YES